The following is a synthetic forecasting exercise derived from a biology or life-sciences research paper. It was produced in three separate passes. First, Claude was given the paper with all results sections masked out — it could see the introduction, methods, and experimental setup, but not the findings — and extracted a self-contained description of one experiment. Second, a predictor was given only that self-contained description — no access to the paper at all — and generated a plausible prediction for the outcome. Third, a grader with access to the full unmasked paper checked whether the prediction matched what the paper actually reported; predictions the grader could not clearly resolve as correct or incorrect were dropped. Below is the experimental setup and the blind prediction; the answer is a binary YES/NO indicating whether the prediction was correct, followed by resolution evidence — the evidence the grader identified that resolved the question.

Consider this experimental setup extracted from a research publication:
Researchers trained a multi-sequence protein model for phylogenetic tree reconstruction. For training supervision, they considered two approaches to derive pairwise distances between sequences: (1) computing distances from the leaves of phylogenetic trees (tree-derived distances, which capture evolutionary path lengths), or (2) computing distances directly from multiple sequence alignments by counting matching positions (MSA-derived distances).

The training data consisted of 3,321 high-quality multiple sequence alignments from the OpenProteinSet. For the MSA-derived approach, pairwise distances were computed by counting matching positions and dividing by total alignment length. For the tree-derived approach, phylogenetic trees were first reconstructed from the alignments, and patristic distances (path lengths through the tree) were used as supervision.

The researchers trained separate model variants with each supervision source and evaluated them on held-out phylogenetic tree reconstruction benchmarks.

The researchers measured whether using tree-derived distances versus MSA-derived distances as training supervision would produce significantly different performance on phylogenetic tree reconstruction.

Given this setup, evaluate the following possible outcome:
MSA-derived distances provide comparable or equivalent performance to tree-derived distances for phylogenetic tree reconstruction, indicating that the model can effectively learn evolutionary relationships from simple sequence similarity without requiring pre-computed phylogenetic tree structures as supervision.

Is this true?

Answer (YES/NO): YES